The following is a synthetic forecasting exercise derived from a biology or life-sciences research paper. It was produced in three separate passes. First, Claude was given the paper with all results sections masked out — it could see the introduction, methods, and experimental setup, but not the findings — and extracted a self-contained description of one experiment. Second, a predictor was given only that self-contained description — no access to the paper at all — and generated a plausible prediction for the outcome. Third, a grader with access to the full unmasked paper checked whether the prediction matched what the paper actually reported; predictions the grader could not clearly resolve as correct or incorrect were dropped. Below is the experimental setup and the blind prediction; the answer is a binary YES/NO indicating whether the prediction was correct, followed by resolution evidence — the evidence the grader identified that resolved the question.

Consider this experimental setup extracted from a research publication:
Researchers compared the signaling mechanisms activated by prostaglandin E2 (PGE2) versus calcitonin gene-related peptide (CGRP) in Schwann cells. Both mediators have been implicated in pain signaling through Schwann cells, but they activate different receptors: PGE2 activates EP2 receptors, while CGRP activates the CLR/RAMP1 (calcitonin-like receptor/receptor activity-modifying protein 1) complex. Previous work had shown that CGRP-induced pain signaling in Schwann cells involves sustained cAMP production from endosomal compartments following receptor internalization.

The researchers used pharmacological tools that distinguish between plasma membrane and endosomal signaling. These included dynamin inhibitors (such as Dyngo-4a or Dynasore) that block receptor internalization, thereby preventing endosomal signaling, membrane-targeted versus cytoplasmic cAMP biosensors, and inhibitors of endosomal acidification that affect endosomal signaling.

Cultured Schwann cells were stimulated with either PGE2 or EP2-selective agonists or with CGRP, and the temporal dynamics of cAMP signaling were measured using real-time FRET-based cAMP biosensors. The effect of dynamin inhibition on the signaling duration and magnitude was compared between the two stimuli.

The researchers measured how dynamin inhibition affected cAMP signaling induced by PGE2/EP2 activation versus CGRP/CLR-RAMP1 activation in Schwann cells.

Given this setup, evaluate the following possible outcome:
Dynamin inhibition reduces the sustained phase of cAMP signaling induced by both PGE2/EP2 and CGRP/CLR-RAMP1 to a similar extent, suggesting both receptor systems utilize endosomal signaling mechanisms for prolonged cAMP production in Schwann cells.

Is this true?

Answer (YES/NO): NO